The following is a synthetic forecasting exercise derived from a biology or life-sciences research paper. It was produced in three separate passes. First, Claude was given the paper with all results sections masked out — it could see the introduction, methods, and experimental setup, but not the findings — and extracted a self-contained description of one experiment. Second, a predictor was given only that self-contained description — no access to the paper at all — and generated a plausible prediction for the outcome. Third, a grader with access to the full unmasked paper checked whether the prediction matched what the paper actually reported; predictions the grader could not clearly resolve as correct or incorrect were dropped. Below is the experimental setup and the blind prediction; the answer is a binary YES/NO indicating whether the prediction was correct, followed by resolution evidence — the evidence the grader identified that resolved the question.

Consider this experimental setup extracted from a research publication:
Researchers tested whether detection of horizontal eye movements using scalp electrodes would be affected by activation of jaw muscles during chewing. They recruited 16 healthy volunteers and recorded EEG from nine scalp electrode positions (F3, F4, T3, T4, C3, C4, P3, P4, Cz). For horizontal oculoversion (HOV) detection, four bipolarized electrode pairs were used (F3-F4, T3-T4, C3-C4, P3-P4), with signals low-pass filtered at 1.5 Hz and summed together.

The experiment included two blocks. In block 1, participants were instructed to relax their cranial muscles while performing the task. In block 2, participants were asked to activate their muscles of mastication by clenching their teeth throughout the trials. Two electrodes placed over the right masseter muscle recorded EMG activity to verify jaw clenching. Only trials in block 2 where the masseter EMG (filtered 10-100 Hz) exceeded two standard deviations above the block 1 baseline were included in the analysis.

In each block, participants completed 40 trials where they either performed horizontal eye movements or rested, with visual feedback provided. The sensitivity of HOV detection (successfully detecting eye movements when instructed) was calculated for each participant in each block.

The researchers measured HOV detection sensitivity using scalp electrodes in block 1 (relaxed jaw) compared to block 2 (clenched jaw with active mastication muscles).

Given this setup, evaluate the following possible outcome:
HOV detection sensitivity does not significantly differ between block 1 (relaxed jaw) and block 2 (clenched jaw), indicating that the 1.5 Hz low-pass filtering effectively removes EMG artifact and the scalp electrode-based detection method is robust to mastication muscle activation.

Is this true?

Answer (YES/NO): NO